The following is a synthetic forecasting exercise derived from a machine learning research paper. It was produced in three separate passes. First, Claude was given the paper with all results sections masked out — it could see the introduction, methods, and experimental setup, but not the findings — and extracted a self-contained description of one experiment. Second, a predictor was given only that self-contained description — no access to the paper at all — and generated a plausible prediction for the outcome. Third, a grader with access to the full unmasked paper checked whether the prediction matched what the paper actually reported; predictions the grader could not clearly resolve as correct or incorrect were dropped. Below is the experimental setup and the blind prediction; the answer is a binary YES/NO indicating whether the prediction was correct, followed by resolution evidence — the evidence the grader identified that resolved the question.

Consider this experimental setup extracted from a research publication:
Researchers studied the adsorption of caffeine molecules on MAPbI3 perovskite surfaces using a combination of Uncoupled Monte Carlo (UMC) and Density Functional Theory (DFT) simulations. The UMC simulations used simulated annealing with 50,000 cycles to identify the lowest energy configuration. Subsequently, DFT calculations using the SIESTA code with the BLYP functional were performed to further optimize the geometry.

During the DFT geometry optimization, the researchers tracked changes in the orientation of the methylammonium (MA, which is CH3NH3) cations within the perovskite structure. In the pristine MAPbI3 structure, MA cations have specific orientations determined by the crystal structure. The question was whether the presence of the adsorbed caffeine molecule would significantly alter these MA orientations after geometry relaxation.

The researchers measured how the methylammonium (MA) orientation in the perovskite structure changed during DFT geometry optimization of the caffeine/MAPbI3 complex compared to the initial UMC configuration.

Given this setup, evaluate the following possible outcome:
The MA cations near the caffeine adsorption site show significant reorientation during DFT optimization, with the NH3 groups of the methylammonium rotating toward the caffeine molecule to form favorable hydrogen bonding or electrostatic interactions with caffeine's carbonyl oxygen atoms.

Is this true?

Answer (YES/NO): NO